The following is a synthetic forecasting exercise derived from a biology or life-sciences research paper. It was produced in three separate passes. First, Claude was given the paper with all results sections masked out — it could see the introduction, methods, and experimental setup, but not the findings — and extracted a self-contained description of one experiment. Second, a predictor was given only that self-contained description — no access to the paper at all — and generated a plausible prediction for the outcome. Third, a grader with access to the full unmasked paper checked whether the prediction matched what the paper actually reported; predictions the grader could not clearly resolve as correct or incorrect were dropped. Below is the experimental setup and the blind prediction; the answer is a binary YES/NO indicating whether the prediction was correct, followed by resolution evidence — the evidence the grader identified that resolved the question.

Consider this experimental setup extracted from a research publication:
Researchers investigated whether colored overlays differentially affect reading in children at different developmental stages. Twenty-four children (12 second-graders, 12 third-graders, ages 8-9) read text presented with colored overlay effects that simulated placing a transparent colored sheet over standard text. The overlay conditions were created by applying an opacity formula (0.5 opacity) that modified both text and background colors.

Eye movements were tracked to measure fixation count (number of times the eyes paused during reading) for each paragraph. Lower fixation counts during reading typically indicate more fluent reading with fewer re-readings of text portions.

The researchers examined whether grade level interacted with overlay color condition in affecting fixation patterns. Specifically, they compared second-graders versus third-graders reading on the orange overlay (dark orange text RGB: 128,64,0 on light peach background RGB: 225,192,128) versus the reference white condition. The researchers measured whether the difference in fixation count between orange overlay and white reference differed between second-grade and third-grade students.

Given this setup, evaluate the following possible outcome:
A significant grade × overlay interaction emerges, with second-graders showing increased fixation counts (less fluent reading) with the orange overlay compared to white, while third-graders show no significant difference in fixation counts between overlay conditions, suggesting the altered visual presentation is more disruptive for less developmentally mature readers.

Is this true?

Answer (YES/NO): NO